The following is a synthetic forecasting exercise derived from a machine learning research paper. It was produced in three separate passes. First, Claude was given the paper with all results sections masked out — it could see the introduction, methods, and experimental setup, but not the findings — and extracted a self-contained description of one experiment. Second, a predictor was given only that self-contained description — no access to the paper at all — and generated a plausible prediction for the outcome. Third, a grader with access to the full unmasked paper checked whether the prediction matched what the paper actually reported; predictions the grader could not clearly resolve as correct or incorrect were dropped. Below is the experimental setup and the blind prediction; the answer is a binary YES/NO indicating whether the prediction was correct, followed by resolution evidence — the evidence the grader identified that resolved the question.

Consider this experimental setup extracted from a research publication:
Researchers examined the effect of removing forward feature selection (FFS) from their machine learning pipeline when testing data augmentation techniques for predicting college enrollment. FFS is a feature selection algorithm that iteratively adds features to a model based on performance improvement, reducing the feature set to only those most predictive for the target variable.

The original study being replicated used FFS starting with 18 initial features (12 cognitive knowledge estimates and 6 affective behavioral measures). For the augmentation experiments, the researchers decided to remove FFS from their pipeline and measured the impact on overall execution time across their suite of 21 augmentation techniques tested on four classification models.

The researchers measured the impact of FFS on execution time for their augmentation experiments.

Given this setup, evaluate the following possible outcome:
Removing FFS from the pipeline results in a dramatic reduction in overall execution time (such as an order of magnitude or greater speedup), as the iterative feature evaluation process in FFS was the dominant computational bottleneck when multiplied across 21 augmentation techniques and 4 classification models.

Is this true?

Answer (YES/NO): NO